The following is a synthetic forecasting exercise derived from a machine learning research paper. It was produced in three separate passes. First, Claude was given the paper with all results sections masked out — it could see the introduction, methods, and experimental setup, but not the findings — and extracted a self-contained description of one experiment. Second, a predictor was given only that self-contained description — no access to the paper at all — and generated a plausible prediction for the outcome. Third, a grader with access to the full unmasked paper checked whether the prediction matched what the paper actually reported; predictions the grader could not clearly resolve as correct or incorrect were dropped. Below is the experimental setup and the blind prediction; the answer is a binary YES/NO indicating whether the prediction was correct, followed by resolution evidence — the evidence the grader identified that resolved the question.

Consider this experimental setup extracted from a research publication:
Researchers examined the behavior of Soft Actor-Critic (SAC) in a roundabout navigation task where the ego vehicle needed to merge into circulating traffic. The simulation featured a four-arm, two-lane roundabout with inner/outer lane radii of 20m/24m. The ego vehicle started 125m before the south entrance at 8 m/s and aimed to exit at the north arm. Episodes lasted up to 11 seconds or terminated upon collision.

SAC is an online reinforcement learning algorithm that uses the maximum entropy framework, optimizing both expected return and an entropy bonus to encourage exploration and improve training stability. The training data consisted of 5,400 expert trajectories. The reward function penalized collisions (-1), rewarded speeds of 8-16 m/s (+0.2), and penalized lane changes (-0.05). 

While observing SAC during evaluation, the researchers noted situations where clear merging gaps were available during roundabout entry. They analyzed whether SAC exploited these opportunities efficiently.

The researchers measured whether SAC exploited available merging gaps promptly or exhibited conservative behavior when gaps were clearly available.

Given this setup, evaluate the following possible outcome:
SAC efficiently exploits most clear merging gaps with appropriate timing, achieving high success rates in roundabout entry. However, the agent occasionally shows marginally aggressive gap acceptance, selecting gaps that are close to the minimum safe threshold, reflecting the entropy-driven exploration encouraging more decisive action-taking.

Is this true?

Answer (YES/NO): NO